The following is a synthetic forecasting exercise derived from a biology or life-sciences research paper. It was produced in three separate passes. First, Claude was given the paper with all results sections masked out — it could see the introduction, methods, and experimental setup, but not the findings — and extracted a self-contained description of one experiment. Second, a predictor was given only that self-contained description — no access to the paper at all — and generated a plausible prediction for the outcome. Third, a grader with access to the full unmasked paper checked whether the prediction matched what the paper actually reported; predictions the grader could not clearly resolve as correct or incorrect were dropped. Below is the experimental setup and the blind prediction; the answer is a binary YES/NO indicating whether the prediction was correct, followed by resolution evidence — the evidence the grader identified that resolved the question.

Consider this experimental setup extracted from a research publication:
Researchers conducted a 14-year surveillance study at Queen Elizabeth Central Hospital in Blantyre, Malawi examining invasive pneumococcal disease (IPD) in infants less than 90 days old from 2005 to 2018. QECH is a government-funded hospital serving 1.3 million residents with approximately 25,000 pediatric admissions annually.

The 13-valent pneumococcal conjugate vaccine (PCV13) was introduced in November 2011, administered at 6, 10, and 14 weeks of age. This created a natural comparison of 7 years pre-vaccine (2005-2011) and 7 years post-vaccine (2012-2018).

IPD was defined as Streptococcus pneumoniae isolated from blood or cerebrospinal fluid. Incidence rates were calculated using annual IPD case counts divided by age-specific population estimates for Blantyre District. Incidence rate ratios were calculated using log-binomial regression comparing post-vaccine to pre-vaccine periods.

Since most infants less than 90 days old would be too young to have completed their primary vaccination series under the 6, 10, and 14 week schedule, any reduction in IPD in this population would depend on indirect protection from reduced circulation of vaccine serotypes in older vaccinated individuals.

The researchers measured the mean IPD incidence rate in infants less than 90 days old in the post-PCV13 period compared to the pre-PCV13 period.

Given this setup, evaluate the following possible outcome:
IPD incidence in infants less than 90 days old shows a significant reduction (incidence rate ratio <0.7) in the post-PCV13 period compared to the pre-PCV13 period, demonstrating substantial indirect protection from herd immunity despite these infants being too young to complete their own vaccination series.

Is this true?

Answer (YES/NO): YES